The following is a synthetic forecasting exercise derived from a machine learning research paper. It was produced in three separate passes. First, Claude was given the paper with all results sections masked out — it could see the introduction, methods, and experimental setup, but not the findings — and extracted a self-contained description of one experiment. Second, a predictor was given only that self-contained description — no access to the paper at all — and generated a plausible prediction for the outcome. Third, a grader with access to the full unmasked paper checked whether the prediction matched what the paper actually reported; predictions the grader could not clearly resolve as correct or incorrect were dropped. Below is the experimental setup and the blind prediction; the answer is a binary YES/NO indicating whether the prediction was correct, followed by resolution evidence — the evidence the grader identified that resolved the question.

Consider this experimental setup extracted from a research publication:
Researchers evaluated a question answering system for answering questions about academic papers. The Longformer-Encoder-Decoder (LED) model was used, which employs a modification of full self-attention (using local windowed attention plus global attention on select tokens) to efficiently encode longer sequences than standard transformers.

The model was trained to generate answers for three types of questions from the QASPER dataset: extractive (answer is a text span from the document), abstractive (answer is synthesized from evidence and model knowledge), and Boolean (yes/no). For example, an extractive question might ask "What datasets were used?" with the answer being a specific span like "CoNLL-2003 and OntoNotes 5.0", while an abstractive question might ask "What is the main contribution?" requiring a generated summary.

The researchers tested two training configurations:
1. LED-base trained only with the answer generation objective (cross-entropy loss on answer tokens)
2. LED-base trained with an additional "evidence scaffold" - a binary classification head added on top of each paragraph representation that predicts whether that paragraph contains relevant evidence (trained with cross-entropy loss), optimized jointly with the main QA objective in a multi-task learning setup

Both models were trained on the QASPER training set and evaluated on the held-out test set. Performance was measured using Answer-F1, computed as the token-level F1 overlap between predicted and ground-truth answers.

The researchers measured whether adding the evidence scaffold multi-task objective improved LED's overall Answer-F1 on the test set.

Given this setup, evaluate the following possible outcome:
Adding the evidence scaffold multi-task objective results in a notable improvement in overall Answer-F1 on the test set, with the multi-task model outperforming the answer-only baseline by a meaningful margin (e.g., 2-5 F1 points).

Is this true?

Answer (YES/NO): NO